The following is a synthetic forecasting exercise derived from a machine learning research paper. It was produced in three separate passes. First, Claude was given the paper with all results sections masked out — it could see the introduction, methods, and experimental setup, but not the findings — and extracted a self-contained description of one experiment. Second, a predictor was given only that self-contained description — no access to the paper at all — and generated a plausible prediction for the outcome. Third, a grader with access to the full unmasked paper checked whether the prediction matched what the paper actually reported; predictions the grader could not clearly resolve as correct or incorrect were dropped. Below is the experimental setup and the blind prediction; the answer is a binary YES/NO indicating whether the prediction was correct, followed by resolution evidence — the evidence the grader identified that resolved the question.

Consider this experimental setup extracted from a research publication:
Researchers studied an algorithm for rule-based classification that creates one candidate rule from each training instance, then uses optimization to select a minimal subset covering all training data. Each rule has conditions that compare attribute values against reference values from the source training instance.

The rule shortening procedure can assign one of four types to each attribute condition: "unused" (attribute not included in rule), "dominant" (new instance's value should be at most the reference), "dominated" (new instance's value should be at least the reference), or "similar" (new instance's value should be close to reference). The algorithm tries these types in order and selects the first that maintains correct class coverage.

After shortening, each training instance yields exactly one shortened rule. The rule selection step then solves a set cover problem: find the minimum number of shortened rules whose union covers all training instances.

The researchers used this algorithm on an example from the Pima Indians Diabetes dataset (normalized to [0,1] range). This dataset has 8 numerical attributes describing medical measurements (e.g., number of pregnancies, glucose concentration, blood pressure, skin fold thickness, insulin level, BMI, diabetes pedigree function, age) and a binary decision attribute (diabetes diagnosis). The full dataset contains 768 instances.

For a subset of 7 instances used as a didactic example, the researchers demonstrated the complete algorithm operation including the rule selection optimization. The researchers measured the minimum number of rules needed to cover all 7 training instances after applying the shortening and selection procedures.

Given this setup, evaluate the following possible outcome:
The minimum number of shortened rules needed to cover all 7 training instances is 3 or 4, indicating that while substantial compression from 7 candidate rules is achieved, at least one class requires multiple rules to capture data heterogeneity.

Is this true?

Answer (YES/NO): NO